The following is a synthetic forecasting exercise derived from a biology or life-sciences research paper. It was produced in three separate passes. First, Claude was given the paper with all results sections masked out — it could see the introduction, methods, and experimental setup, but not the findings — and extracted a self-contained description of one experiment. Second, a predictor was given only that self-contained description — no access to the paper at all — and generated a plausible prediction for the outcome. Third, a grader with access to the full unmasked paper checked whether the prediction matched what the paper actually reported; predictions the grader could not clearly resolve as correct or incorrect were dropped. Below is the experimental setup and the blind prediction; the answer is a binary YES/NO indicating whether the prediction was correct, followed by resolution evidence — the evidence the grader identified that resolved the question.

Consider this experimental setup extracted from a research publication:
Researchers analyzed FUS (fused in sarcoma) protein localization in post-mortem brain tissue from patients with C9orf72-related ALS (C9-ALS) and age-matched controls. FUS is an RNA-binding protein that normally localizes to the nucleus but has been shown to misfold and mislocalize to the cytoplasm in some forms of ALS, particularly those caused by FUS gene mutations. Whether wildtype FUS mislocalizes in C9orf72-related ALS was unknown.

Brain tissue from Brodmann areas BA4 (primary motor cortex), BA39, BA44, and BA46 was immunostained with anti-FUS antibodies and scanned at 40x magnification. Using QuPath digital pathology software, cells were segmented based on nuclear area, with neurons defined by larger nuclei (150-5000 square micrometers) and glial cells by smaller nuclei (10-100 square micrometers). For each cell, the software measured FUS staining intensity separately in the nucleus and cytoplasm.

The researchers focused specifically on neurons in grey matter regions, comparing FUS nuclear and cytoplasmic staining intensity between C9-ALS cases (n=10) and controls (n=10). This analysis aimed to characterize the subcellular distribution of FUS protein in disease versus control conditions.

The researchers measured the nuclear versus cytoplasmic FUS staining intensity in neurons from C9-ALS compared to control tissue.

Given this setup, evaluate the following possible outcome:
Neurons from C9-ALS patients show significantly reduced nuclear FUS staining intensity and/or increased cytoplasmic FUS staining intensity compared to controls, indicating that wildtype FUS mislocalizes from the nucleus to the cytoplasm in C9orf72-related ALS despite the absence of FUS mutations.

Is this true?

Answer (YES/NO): NO